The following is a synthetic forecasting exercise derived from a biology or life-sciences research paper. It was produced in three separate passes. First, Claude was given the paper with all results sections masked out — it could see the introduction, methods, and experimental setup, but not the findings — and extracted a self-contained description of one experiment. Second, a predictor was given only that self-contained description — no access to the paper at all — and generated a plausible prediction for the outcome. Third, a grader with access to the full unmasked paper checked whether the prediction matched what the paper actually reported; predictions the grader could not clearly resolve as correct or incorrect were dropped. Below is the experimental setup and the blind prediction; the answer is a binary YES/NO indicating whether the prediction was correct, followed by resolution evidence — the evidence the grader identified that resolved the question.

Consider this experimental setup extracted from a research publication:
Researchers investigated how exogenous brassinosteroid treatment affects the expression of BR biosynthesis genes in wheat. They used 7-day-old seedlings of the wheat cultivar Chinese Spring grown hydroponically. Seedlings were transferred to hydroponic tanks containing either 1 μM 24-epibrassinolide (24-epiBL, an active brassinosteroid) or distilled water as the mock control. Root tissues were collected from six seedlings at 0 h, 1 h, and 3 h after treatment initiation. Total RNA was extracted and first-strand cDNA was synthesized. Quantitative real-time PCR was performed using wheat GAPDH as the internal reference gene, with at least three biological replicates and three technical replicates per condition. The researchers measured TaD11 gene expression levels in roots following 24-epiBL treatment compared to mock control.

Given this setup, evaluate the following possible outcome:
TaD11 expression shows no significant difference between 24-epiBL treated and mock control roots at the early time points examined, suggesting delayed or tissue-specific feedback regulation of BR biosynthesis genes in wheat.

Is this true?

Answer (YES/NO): NO